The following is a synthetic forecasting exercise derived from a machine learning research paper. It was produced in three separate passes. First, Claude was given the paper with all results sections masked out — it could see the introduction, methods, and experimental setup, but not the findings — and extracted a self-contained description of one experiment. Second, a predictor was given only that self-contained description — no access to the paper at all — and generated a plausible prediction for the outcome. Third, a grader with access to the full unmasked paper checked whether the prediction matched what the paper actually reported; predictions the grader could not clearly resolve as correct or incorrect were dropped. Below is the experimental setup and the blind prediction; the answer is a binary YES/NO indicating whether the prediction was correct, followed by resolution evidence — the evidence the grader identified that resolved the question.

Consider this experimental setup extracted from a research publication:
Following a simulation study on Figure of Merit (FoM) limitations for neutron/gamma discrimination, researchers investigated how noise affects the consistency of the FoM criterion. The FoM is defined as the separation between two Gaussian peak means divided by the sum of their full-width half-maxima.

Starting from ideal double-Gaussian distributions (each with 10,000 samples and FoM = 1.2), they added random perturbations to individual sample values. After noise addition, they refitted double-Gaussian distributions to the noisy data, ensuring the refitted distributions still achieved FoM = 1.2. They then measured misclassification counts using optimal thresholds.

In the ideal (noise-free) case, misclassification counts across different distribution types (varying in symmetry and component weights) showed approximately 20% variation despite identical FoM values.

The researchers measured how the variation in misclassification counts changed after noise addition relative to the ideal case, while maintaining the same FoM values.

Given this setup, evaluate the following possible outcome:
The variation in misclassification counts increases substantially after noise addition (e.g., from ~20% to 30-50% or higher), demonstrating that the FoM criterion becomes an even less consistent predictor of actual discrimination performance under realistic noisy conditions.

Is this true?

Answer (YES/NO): YES